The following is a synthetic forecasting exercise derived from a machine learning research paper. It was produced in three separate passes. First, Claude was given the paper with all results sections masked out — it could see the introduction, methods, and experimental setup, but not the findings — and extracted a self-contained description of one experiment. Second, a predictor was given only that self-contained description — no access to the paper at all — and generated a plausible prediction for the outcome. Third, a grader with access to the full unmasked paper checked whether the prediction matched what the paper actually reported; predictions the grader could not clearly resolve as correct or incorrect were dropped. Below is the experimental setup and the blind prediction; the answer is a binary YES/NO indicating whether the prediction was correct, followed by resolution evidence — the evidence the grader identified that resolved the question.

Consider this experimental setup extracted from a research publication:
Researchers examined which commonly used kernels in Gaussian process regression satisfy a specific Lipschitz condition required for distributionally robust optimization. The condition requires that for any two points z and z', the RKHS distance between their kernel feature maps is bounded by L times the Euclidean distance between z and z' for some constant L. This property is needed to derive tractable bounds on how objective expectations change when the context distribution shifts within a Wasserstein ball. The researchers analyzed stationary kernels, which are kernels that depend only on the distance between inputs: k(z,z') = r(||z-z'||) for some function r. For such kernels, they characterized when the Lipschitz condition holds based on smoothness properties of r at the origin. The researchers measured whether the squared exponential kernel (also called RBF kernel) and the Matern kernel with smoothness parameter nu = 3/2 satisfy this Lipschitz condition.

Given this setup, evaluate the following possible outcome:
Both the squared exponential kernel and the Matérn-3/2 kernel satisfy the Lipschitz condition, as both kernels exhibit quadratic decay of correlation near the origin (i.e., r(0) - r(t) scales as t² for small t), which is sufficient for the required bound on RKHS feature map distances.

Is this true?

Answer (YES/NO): YES